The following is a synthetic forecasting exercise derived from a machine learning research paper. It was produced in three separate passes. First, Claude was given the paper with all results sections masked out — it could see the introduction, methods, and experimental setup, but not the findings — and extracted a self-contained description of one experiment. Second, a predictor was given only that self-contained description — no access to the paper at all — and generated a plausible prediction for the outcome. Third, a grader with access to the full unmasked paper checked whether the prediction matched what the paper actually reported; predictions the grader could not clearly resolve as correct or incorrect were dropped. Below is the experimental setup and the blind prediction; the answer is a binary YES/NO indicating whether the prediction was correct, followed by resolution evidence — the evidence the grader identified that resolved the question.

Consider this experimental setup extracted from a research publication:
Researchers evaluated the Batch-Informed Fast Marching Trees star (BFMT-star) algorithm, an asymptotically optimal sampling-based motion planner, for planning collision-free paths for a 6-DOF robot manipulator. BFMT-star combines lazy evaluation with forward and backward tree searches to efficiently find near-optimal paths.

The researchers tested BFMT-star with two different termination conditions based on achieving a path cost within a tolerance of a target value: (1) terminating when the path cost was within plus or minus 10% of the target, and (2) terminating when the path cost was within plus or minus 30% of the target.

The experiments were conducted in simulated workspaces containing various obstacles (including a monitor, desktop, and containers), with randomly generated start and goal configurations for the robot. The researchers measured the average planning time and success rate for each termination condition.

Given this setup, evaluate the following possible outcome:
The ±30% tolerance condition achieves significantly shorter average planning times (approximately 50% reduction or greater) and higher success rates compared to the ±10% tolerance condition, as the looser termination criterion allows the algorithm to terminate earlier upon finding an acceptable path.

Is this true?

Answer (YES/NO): NO